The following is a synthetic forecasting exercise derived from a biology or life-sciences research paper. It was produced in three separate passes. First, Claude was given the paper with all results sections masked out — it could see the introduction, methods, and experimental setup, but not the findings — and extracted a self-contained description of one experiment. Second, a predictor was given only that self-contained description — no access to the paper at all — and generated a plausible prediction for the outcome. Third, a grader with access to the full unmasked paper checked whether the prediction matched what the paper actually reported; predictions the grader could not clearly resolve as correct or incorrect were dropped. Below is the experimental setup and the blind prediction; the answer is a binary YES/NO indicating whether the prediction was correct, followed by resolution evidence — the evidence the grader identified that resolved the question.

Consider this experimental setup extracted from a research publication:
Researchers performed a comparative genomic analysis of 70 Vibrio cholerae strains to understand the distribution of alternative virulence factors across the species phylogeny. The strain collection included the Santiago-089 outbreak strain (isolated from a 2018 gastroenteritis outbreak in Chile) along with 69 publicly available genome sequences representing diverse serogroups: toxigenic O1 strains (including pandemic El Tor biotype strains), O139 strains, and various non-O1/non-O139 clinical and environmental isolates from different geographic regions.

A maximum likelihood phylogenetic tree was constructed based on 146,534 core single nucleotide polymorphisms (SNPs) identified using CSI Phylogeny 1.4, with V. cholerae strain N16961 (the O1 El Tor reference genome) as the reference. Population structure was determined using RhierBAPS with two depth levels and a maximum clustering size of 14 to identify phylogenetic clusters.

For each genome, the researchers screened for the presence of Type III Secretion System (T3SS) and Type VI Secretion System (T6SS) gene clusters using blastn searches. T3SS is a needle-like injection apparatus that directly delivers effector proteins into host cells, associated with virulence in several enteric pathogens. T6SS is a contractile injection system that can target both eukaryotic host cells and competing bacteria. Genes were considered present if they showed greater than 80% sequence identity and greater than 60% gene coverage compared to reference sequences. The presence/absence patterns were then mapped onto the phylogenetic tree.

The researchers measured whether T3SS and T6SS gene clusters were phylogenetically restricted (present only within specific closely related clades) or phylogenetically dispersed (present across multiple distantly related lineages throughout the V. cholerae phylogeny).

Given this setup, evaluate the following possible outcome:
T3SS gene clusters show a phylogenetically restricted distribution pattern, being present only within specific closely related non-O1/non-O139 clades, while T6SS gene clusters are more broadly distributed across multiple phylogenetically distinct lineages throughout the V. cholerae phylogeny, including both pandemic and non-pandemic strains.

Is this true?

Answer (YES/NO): NO